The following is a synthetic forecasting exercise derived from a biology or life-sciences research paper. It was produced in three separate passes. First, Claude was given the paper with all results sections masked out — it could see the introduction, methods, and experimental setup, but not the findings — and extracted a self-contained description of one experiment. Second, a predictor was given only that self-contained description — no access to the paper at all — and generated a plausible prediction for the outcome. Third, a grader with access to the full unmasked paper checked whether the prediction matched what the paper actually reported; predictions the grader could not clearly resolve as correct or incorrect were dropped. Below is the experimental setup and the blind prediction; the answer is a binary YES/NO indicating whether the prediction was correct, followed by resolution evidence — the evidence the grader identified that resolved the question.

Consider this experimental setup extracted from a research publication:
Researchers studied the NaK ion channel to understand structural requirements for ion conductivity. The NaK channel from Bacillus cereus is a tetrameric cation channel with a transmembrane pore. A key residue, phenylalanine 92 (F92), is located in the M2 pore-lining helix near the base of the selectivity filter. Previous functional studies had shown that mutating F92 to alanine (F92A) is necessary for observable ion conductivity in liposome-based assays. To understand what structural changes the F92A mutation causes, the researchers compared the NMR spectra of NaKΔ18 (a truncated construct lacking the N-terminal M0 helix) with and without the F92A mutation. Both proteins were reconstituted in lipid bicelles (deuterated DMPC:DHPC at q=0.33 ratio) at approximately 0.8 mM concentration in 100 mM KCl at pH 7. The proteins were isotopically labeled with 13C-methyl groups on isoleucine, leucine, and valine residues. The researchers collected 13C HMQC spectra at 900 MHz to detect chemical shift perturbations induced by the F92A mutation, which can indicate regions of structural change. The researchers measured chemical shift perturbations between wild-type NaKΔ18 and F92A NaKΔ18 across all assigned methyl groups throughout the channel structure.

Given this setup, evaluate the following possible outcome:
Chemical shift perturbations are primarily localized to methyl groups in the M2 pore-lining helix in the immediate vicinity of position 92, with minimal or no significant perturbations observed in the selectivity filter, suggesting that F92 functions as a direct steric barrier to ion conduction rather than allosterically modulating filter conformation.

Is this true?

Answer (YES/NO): NO